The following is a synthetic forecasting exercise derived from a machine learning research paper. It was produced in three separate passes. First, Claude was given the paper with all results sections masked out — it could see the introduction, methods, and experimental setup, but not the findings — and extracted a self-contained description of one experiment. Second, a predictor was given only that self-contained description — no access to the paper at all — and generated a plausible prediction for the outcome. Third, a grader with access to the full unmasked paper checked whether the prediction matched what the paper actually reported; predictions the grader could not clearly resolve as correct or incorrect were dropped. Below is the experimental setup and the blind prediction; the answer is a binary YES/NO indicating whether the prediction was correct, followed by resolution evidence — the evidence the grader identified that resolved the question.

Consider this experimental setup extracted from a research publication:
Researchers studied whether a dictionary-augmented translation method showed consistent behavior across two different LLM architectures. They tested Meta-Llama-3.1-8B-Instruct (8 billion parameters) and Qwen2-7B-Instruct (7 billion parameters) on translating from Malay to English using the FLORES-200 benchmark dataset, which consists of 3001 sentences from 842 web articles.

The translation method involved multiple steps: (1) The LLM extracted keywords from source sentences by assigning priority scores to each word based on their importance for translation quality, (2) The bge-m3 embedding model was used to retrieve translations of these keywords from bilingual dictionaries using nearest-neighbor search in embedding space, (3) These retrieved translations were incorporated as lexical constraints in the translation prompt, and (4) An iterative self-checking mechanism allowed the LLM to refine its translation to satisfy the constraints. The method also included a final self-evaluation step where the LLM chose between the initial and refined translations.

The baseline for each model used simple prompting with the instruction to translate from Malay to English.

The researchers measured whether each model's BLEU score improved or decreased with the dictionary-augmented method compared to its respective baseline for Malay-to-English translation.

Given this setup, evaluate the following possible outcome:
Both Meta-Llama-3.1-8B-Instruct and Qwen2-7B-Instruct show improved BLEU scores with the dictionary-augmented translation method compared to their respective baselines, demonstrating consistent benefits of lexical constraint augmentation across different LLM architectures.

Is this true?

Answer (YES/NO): NO